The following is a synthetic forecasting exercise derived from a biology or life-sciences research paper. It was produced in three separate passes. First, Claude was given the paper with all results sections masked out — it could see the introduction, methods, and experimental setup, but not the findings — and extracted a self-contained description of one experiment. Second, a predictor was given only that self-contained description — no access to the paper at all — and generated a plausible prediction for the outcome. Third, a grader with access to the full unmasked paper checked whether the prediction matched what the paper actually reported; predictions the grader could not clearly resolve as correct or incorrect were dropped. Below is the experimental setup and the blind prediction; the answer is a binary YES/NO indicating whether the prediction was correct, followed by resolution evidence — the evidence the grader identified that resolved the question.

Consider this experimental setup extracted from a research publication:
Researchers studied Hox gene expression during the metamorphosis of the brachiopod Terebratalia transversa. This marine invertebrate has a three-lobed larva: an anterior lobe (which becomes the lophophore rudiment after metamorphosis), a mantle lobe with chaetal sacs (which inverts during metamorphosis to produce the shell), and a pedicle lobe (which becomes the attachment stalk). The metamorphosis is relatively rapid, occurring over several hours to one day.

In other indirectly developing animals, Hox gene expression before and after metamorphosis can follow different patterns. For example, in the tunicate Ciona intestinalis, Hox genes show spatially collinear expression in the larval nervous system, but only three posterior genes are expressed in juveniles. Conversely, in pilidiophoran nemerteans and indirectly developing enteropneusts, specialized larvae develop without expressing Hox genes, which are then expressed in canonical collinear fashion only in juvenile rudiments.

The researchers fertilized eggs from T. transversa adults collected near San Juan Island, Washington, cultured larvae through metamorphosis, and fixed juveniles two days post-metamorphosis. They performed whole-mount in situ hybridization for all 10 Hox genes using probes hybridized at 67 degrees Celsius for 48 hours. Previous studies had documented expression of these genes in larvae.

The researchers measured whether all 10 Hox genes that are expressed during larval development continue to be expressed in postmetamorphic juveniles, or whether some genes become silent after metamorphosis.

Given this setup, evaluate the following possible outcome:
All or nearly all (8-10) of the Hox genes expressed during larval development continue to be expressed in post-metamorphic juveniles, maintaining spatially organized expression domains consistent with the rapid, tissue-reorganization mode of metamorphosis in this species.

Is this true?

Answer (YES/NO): YES